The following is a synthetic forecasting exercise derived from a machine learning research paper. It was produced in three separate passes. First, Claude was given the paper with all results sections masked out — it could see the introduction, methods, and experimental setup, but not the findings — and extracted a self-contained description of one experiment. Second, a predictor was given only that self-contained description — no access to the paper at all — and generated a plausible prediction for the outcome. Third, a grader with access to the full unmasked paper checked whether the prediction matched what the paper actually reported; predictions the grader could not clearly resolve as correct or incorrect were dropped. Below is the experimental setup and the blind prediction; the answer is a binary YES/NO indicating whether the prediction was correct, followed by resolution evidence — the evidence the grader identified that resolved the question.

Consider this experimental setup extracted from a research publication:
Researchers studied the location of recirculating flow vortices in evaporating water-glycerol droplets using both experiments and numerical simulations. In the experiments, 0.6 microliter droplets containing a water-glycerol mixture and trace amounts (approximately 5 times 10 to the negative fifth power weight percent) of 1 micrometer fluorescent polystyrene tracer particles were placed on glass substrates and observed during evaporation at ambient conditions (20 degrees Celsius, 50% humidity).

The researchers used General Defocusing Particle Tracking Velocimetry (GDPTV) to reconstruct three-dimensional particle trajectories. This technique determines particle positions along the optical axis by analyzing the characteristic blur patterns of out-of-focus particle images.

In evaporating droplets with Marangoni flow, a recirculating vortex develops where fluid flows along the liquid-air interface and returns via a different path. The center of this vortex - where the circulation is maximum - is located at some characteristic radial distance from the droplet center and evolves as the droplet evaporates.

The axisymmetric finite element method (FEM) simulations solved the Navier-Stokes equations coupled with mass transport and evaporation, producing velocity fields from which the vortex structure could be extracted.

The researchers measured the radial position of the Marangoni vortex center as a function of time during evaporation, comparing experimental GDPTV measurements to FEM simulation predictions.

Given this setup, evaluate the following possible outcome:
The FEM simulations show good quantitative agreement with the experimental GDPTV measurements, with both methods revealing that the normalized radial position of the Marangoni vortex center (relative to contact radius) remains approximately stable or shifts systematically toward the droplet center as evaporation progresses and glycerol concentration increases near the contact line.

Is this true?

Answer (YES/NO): NO